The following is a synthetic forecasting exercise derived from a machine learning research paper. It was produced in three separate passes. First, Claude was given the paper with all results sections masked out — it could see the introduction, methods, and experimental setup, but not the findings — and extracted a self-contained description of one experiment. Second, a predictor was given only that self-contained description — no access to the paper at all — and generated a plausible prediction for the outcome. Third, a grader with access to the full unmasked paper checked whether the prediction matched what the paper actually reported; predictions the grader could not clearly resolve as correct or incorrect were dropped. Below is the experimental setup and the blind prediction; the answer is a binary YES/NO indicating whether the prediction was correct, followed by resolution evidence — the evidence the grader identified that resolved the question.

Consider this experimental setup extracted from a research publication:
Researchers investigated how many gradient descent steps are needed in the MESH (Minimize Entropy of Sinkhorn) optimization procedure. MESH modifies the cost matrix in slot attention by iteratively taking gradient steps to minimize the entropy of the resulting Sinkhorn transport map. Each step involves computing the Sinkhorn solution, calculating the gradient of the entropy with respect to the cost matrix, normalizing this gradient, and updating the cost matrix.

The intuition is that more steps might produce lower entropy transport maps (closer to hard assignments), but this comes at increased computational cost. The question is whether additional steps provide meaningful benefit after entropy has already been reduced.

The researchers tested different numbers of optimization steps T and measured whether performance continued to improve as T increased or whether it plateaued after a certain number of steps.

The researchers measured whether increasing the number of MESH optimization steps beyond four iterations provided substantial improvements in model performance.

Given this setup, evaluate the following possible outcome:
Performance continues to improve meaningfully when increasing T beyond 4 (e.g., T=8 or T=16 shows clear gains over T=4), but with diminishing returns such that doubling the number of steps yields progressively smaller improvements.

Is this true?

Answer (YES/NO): NO